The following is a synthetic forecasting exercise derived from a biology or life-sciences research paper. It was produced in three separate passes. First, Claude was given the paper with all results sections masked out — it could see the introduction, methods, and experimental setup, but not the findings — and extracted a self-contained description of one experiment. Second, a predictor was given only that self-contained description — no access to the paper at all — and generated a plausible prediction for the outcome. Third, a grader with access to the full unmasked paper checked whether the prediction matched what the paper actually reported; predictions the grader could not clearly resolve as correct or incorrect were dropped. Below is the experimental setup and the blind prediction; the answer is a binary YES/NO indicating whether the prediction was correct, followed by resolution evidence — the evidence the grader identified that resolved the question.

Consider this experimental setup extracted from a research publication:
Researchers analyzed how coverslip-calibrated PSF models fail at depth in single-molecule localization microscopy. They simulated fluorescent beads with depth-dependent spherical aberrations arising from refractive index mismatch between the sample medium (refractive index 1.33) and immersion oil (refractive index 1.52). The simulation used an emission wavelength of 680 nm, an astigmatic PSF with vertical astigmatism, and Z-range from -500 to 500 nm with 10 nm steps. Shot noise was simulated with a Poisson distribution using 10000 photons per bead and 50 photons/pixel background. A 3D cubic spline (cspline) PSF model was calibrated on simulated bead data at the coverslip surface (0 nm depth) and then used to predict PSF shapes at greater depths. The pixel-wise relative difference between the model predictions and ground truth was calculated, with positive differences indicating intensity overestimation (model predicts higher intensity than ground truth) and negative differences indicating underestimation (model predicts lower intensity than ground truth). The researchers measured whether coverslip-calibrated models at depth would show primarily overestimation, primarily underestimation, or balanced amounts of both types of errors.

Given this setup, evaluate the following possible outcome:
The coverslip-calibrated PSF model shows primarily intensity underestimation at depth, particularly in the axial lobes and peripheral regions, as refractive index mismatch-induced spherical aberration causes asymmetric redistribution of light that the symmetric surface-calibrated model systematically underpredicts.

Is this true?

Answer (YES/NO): NO